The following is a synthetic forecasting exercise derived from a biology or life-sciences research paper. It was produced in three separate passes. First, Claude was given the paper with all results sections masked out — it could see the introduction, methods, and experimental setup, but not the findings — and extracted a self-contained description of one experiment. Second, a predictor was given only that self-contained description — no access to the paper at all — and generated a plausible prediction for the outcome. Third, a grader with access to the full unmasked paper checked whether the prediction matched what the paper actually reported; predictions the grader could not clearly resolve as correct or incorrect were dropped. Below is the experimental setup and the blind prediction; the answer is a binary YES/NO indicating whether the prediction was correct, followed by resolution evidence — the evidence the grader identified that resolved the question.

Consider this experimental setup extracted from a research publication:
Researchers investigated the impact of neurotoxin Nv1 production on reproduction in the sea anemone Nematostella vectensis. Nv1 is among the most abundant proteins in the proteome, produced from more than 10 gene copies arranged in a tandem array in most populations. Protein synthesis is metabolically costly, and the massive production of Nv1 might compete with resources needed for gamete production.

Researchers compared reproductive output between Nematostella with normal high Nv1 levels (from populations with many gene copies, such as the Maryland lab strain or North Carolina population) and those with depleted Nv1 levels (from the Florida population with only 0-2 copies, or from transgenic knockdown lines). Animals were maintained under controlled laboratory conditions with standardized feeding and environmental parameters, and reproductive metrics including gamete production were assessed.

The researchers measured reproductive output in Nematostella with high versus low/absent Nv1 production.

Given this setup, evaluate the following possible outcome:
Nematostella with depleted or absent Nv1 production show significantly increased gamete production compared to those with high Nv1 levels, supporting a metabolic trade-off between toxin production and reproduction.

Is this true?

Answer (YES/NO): NO